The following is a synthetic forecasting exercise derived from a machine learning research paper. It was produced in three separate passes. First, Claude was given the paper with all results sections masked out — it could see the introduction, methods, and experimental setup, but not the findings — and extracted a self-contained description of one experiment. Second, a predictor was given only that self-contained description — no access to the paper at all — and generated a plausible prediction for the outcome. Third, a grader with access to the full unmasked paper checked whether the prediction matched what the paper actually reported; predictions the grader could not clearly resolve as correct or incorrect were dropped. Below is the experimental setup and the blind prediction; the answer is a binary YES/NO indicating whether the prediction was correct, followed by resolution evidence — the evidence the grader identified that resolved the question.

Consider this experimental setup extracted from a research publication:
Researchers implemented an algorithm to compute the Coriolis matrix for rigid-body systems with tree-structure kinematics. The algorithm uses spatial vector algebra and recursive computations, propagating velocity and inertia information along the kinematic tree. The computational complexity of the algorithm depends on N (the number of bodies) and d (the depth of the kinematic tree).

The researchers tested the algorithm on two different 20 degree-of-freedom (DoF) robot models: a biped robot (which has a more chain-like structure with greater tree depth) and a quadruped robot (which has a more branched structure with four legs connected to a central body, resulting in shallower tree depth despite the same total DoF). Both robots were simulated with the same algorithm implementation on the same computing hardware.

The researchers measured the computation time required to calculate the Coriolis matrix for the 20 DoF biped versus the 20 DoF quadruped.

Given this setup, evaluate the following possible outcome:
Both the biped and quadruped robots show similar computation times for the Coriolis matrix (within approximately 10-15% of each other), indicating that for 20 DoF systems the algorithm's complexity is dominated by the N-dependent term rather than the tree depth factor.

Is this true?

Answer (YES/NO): NO